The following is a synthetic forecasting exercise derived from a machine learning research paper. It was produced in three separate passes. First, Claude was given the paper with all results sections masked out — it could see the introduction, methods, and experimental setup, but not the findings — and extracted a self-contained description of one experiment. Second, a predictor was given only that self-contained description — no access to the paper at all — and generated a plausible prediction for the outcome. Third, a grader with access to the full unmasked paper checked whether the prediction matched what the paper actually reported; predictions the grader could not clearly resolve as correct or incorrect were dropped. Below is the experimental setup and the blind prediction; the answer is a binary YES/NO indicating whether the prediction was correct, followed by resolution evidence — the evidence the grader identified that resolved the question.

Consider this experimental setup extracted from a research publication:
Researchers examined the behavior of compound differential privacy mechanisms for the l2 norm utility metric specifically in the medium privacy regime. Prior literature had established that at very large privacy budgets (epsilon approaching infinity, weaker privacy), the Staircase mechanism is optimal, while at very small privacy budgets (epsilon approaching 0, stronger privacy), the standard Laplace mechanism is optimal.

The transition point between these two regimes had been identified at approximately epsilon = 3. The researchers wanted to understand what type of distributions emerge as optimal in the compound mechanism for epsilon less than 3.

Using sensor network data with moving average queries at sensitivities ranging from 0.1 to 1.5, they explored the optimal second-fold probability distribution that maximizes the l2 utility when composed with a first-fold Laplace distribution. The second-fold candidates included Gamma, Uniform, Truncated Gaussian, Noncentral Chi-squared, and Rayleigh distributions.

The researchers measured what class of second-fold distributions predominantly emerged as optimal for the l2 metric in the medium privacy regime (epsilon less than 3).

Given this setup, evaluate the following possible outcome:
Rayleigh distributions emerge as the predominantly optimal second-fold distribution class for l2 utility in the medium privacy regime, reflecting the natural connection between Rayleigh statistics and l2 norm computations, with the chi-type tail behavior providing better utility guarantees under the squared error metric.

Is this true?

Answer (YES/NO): NO